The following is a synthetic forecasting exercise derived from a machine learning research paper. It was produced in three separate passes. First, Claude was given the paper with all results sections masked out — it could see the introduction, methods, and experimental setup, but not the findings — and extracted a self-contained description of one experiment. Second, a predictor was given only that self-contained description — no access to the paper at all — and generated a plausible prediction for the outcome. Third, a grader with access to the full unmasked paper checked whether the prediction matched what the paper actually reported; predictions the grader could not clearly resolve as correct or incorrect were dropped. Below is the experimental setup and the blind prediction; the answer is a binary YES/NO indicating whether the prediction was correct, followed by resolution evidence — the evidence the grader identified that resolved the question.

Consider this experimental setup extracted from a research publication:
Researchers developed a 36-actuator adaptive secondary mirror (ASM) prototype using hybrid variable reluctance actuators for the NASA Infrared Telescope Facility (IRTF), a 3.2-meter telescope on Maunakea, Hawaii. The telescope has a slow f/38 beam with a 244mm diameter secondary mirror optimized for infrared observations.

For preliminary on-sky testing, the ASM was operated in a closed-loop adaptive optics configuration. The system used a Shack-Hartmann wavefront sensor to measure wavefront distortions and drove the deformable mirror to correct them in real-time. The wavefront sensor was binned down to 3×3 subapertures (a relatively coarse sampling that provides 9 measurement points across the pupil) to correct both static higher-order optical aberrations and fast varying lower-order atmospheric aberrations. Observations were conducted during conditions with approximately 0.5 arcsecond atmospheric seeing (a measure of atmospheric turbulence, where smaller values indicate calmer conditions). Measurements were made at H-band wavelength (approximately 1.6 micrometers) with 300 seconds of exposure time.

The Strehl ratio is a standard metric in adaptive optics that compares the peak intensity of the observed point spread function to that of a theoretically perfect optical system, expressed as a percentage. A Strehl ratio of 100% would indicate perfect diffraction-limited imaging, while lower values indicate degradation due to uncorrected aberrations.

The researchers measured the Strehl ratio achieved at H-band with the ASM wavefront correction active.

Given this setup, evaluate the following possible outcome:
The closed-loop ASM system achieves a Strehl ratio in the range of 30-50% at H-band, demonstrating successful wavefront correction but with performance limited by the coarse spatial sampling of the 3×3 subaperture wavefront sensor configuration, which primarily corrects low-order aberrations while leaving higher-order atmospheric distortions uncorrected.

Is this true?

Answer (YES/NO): NO